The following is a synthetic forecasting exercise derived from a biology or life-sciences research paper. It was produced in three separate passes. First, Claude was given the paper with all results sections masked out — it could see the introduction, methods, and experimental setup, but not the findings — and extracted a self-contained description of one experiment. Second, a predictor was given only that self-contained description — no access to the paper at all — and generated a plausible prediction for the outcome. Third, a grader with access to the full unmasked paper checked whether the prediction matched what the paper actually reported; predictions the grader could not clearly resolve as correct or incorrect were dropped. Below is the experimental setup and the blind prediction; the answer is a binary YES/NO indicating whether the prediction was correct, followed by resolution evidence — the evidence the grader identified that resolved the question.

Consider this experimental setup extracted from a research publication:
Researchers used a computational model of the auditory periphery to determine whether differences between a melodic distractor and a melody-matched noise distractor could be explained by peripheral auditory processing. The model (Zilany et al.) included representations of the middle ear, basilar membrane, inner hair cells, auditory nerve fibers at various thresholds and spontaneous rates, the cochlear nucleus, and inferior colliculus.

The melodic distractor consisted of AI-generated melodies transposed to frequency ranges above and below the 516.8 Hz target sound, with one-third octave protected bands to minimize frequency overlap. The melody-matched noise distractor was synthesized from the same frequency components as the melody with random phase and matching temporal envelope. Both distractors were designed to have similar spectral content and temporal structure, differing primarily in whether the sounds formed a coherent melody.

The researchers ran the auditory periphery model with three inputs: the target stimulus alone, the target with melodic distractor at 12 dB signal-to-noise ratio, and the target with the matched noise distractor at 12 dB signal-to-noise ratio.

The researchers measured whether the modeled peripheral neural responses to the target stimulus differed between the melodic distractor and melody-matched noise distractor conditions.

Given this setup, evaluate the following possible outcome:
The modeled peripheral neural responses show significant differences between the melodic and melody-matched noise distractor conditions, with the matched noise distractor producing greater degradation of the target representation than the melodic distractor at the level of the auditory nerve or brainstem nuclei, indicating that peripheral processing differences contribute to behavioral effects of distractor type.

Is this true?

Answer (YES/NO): NO